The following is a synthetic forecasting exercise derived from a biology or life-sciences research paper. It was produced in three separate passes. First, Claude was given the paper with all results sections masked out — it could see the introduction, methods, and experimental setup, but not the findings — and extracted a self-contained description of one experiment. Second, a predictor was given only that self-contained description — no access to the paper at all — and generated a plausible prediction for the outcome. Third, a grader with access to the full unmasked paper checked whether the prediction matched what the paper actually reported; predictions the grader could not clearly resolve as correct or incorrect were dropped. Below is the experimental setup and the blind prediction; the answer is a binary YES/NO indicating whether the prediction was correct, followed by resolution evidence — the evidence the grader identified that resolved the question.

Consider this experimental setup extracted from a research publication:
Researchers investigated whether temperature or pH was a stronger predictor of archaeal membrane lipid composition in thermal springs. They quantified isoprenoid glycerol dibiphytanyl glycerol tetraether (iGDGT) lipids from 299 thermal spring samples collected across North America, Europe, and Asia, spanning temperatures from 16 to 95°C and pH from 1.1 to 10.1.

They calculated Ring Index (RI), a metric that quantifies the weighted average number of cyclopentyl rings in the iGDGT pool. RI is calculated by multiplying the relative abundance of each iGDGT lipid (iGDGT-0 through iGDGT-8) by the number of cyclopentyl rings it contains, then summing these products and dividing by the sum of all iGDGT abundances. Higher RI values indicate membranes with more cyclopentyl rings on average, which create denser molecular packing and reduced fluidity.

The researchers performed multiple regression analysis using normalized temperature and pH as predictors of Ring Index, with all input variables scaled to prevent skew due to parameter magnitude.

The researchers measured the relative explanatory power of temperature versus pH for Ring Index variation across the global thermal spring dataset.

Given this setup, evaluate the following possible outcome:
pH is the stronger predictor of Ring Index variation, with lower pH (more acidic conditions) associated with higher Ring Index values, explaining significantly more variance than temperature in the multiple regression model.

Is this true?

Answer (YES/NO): YES